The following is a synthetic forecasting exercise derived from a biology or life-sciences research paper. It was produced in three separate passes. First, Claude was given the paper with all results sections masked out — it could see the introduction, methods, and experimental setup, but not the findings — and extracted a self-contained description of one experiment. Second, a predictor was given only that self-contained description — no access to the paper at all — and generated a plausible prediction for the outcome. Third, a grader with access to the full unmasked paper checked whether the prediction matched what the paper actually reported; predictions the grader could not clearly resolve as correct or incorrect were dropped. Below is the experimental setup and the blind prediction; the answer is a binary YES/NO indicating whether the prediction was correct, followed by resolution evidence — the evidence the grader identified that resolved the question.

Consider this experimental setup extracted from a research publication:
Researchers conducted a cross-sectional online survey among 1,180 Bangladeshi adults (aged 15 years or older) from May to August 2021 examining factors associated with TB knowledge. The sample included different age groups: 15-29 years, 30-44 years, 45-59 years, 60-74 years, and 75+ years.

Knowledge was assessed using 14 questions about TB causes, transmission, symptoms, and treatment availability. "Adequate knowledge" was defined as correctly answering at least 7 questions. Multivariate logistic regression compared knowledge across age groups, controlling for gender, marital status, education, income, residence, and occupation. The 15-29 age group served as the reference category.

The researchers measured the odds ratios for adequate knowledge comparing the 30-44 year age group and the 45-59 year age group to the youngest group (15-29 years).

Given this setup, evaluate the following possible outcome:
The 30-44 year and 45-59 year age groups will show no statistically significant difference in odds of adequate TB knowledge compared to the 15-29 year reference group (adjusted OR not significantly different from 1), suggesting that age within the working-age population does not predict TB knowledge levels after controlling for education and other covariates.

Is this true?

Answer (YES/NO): NO